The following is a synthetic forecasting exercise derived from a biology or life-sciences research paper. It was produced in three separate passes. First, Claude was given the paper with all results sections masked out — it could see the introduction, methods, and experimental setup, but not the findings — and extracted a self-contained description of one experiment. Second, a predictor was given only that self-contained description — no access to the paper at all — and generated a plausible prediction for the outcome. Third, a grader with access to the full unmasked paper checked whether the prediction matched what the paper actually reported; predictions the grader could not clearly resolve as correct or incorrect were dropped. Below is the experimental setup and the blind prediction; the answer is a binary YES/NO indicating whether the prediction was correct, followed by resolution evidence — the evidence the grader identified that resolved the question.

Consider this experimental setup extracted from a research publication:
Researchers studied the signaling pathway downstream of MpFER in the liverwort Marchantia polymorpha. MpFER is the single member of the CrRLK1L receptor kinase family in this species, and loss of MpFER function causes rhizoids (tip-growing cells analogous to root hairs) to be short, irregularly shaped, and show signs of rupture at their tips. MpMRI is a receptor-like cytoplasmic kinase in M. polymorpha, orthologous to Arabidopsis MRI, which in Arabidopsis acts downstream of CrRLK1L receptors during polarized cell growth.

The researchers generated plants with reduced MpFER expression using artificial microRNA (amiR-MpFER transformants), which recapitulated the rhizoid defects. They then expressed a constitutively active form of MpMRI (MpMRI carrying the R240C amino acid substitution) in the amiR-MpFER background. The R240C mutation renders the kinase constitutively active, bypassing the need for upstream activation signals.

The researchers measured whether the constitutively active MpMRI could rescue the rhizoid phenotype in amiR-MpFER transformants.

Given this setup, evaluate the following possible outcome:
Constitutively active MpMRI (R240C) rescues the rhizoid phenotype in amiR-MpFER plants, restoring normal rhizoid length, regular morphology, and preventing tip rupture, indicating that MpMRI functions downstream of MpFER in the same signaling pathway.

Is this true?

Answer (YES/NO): NO